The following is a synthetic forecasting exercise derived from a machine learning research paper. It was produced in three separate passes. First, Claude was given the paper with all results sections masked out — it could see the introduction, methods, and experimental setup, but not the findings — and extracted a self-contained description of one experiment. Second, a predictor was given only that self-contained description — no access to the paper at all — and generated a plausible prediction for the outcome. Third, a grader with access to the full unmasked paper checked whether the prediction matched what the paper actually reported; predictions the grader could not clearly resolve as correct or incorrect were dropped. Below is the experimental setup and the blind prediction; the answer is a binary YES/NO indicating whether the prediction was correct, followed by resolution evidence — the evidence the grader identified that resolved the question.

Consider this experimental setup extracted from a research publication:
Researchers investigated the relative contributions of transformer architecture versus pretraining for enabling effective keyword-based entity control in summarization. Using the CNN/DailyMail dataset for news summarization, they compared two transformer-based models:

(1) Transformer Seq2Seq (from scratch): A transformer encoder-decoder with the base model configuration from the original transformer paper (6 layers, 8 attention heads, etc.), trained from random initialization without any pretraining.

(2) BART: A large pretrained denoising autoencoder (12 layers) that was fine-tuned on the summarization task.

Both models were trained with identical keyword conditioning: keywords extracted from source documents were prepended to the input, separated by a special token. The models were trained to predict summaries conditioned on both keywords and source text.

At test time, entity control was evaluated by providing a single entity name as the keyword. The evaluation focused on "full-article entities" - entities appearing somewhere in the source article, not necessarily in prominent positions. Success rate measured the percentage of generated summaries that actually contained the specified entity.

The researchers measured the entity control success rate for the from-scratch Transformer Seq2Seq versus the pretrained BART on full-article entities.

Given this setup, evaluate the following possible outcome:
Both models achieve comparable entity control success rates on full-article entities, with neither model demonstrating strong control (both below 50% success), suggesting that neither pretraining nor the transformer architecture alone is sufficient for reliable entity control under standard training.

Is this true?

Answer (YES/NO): NO